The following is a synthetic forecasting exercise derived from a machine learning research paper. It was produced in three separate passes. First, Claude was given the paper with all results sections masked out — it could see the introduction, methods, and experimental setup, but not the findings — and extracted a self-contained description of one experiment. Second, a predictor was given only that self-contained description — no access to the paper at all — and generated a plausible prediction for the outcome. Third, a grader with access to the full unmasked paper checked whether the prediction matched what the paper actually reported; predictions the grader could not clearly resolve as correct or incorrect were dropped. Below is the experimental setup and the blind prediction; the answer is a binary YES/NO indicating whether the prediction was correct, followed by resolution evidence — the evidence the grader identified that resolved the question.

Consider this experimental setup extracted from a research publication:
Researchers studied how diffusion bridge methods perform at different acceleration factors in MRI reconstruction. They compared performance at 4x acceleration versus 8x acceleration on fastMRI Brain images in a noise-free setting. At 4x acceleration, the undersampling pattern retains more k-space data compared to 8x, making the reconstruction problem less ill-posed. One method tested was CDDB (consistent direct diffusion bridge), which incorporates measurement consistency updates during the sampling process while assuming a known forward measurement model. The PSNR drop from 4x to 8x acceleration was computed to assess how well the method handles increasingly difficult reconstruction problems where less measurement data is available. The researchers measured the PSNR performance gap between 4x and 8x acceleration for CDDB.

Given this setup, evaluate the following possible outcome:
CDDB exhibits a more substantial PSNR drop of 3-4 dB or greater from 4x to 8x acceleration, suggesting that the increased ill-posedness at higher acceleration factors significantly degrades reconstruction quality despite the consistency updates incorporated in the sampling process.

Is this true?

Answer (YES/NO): YES